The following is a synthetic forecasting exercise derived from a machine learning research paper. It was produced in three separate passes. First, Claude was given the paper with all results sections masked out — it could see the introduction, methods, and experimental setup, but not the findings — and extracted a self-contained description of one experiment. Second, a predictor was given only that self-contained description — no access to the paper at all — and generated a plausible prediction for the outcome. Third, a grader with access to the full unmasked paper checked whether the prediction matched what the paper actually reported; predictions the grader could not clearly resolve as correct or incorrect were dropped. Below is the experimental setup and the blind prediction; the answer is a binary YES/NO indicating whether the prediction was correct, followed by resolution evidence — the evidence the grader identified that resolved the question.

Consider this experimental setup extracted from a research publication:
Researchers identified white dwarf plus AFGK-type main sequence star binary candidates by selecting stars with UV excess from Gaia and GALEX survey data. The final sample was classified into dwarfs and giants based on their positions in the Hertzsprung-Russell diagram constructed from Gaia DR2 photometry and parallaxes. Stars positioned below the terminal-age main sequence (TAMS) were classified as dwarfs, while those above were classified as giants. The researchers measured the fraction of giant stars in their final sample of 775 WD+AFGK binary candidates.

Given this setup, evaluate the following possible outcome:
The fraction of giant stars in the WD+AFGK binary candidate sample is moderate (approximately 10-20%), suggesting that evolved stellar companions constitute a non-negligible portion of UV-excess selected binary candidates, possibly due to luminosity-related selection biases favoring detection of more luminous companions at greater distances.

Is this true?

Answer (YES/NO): NO